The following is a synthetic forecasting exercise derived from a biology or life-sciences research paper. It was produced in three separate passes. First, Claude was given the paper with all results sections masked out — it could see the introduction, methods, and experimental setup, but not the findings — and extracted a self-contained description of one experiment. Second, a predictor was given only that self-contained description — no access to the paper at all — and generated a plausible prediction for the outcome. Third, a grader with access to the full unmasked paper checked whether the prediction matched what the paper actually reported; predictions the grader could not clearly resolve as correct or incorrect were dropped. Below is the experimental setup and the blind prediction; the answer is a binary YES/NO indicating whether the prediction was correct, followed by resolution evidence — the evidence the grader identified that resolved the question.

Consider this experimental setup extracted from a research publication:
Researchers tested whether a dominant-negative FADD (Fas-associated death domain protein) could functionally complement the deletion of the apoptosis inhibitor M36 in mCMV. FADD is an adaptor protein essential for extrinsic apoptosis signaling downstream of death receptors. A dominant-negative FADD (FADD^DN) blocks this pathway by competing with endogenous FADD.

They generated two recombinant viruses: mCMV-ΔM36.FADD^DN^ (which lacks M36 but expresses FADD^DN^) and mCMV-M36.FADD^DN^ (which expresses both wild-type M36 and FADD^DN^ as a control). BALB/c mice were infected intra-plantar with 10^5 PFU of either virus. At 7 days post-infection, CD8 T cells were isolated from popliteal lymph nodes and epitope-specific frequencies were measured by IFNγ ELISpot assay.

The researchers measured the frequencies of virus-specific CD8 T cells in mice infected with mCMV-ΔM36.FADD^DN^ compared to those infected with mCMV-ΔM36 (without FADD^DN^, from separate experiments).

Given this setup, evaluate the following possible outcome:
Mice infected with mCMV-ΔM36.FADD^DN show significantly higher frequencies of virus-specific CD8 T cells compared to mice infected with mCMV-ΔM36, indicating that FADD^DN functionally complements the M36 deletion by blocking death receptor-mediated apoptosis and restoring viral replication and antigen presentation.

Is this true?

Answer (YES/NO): NO